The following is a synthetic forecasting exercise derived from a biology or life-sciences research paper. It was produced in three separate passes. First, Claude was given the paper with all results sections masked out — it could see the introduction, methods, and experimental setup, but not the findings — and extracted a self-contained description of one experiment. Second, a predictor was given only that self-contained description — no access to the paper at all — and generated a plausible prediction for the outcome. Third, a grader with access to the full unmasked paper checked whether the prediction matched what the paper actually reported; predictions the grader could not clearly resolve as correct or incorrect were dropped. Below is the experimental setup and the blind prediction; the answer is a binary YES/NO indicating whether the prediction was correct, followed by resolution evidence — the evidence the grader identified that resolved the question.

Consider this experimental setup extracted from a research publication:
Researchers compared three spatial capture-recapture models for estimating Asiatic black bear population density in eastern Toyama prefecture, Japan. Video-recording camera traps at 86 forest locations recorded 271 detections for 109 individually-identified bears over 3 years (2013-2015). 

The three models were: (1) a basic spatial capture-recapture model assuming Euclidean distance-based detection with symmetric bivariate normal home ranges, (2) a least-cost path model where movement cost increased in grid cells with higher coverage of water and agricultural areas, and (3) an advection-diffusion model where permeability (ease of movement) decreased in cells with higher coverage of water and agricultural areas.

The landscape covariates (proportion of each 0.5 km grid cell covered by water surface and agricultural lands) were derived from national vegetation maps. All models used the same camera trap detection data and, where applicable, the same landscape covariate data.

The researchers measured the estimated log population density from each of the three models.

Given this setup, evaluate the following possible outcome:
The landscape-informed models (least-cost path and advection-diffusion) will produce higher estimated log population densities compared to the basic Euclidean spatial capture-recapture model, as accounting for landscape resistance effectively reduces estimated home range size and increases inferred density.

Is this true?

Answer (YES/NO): NO